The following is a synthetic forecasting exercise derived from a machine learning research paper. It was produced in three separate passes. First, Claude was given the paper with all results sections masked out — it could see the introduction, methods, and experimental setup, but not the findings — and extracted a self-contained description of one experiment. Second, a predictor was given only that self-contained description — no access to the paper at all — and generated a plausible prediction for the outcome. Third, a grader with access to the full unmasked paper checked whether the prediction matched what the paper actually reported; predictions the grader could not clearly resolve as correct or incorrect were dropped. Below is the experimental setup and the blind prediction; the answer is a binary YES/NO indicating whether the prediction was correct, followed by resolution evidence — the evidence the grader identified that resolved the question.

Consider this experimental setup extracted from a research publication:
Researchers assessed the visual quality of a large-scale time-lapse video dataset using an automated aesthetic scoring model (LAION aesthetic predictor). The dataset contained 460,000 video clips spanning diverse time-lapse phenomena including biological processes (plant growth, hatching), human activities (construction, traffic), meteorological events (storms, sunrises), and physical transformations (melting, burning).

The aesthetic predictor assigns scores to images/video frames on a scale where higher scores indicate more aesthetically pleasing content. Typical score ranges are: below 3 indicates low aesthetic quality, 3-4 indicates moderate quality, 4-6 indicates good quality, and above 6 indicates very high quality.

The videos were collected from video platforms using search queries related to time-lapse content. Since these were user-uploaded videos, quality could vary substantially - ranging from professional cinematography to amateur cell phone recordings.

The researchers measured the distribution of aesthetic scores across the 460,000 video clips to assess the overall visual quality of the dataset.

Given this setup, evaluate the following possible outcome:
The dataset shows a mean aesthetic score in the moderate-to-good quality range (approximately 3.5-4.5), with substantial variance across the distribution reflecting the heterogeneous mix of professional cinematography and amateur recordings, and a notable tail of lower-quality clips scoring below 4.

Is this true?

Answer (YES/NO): NO